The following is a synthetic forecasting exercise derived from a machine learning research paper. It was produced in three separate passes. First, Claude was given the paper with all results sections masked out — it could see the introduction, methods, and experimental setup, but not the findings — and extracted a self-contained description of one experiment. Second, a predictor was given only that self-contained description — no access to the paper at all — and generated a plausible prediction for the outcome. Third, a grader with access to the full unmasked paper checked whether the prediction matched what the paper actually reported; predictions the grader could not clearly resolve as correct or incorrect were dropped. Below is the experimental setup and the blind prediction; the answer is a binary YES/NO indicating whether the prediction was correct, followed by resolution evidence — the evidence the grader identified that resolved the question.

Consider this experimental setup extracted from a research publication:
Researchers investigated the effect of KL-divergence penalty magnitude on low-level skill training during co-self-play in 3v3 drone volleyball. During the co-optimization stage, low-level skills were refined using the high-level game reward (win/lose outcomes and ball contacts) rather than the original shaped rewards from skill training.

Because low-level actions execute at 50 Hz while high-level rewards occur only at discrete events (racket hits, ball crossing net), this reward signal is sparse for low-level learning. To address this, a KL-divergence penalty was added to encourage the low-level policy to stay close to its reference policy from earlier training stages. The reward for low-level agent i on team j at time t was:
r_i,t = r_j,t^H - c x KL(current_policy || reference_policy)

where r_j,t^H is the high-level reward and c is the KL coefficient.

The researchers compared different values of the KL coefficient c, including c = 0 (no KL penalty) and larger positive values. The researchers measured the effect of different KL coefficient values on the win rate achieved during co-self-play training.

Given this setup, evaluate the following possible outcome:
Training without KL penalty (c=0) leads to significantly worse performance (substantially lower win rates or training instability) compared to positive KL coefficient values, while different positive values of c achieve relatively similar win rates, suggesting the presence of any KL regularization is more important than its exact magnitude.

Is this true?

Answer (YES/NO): NO